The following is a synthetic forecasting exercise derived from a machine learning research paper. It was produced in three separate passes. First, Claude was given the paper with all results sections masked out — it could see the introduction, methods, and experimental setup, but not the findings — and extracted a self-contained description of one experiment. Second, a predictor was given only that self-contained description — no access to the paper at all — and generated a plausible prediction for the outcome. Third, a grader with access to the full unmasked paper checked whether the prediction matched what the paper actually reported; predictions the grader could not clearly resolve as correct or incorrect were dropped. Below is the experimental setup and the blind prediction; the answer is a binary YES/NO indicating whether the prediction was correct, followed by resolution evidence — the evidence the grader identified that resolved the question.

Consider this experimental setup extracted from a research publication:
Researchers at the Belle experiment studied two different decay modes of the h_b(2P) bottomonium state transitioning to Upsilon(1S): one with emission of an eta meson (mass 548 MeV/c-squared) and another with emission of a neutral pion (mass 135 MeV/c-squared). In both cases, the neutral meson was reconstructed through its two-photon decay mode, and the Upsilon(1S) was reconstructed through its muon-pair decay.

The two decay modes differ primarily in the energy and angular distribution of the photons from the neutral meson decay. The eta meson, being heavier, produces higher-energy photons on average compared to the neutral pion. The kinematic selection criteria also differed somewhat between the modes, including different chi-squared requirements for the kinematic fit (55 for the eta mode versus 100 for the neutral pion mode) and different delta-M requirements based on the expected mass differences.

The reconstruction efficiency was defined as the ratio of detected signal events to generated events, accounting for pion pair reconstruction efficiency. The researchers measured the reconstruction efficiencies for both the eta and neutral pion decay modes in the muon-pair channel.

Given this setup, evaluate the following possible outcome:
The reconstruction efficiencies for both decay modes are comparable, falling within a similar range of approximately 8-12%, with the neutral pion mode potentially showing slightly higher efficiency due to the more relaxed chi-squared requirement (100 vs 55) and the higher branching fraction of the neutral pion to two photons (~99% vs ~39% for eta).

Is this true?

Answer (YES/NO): NO